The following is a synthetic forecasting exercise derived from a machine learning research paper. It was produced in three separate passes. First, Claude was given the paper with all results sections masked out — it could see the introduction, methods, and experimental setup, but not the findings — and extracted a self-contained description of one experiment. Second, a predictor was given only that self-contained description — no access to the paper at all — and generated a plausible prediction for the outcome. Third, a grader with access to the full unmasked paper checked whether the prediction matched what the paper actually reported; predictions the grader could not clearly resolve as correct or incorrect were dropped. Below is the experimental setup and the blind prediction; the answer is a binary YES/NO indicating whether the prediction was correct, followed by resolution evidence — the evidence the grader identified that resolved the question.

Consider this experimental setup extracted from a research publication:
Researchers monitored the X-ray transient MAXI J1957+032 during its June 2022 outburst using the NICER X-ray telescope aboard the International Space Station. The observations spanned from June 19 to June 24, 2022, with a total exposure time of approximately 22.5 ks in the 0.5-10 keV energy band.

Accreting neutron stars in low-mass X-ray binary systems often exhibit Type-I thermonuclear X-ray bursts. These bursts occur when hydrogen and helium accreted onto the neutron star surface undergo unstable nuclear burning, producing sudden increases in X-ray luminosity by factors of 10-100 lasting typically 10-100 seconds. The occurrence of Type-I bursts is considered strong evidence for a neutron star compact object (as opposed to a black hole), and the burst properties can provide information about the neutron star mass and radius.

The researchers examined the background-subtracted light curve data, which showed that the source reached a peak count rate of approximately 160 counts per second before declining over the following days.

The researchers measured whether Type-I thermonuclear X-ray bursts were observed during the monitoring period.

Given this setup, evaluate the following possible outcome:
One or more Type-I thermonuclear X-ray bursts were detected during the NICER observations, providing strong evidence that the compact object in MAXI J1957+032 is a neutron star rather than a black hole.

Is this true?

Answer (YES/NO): NO